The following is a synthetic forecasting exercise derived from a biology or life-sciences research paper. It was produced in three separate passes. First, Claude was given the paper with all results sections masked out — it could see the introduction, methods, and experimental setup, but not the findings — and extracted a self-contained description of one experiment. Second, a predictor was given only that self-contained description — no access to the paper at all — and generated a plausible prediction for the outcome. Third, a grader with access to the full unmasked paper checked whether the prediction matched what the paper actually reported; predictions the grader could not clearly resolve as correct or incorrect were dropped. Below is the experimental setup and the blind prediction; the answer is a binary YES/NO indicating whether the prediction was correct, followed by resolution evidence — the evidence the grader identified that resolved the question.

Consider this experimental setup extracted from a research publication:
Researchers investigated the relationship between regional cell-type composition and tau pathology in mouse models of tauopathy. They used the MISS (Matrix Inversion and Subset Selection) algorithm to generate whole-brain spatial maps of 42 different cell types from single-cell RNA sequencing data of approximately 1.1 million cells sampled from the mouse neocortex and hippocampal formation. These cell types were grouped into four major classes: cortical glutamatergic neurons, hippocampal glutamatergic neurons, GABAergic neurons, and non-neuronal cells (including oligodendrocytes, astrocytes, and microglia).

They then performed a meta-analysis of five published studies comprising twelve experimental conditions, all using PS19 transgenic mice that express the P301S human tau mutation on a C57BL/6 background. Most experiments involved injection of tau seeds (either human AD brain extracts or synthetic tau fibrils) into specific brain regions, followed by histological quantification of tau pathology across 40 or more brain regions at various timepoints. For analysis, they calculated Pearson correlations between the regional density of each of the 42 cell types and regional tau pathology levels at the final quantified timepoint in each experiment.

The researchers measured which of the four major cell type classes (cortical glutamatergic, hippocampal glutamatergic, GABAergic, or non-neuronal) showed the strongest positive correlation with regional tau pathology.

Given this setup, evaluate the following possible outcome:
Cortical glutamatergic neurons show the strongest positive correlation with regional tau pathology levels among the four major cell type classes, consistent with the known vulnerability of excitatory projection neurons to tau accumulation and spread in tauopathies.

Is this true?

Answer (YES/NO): NO